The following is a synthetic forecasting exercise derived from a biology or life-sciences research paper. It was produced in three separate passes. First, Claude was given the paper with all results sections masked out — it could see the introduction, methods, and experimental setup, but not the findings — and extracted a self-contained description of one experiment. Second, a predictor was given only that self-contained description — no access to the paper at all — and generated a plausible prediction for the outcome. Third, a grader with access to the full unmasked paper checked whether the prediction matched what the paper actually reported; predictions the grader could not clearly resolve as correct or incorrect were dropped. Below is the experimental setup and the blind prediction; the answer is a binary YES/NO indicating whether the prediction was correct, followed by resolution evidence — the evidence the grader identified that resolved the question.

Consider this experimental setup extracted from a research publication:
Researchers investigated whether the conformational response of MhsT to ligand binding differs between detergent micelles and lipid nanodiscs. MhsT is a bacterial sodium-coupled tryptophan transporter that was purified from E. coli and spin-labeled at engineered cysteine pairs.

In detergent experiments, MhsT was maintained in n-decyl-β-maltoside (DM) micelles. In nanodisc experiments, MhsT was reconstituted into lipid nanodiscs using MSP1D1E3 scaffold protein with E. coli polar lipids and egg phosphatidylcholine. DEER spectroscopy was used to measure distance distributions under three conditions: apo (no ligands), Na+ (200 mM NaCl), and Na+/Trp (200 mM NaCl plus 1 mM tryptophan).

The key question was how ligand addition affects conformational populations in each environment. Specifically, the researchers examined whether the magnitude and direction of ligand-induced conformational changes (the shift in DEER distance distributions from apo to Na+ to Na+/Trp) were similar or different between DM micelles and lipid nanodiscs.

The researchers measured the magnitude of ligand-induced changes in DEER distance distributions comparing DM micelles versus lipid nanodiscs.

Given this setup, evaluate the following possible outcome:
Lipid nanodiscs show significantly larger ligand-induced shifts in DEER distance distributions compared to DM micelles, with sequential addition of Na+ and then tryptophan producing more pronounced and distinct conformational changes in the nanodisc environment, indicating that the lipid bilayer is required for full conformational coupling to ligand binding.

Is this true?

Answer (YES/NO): NO